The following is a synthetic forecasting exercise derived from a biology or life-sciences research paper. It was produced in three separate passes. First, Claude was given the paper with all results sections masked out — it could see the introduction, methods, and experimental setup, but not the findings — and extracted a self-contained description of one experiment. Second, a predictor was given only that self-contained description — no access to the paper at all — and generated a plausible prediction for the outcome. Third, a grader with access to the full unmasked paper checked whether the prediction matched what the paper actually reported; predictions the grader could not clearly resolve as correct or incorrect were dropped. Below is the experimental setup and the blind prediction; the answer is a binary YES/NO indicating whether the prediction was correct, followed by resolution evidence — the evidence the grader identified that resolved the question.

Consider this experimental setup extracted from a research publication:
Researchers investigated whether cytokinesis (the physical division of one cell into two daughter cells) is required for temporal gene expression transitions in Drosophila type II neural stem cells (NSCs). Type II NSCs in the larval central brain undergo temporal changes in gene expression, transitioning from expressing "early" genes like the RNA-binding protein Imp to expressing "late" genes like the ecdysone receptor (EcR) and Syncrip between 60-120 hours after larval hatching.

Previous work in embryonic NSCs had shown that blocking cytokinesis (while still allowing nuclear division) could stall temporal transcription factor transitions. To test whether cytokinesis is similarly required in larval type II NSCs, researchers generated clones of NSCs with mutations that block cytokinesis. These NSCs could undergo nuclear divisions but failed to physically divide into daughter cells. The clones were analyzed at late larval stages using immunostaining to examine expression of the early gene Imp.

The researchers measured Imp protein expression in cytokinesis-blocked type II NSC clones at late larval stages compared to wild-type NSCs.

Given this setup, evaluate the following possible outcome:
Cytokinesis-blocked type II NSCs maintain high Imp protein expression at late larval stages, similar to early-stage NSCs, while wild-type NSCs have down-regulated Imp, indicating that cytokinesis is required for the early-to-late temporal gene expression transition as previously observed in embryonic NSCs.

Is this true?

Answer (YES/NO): YES